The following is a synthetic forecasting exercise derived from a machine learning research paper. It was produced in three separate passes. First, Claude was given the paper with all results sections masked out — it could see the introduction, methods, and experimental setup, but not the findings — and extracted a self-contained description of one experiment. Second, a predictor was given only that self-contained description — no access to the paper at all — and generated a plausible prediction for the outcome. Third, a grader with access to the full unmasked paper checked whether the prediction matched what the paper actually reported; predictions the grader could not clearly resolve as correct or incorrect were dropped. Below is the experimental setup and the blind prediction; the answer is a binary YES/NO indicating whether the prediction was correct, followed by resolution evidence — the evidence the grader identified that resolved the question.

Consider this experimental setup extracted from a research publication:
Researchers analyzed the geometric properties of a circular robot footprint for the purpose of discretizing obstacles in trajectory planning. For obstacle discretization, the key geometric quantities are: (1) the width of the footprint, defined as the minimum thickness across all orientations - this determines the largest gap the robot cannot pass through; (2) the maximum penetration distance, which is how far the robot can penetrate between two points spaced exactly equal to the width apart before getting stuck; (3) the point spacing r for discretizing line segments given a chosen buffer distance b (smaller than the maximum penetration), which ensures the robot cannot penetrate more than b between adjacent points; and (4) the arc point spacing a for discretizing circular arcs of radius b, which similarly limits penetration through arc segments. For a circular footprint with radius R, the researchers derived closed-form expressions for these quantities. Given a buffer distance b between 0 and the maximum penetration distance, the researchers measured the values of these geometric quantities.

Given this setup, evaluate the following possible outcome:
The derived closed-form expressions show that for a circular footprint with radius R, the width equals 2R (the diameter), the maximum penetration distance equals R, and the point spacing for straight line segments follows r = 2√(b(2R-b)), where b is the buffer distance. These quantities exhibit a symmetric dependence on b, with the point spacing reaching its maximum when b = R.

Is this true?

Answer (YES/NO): YES